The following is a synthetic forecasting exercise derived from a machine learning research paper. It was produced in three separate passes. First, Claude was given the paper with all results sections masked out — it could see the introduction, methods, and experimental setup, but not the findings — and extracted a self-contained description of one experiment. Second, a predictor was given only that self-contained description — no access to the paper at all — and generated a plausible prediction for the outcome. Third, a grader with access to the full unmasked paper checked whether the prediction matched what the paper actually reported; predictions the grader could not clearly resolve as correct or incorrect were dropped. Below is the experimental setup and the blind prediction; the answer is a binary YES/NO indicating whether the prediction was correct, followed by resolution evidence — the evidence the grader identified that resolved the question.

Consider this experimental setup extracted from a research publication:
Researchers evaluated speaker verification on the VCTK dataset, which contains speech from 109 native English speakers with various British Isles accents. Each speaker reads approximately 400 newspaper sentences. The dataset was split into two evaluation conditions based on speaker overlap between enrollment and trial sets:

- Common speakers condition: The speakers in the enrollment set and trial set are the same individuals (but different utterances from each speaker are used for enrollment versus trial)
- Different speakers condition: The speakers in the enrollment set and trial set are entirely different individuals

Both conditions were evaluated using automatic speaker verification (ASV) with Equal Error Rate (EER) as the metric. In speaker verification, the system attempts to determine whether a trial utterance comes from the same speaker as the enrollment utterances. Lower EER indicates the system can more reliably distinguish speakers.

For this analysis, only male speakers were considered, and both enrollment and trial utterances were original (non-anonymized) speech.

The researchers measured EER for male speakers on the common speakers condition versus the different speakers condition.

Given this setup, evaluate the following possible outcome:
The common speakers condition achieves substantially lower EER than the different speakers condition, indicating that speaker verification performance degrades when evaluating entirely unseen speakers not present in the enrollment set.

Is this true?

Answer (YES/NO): YES